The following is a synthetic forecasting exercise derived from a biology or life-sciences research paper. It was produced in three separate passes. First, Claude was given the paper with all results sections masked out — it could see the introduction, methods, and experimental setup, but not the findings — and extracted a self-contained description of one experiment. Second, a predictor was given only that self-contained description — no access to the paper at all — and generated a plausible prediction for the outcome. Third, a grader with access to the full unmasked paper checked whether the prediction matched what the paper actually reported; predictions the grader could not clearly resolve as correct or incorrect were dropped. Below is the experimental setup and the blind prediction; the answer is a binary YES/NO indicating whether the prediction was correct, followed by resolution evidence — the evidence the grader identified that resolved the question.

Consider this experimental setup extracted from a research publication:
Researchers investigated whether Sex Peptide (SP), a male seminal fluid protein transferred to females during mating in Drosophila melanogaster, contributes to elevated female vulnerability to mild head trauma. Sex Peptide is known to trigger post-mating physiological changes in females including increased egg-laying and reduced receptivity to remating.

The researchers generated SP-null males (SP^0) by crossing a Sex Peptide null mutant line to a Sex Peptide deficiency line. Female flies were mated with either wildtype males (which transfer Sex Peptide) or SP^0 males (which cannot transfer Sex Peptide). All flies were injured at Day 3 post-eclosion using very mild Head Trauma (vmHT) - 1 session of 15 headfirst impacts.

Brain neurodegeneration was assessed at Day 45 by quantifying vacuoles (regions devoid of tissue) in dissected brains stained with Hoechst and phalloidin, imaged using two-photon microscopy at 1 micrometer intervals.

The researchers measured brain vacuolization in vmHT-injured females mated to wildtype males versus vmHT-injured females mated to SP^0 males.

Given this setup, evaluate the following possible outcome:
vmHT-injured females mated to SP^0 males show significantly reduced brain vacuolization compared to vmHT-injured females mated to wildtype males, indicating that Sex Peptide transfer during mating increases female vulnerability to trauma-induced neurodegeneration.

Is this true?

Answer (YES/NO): YES